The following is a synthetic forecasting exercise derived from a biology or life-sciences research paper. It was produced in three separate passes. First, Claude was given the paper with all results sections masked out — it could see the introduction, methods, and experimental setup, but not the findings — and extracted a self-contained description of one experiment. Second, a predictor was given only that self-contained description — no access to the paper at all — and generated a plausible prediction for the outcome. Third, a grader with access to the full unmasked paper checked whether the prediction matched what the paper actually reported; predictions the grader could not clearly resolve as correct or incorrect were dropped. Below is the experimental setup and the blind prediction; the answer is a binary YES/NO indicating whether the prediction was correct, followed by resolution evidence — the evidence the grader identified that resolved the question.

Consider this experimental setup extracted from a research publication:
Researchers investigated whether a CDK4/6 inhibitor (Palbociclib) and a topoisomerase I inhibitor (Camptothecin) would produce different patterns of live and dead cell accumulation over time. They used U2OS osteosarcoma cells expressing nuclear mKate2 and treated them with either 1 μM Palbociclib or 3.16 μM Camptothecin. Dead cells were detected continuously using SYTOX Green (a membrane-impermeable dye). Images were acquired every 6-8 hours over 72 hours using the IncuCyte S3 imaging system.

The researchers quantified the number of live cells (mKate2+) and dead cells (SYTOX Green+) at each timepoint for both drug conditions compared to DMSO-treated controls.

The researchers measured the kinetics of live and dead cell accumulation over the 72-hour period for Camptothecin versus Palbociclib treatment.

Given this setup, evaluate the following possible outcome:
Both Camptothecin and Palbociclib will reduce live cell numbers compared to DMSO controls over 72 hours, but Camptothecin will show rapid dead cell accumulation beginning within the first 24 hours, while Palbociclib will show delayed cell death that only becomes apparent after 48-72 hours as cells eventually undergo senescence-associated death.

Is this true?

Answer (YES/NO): NO